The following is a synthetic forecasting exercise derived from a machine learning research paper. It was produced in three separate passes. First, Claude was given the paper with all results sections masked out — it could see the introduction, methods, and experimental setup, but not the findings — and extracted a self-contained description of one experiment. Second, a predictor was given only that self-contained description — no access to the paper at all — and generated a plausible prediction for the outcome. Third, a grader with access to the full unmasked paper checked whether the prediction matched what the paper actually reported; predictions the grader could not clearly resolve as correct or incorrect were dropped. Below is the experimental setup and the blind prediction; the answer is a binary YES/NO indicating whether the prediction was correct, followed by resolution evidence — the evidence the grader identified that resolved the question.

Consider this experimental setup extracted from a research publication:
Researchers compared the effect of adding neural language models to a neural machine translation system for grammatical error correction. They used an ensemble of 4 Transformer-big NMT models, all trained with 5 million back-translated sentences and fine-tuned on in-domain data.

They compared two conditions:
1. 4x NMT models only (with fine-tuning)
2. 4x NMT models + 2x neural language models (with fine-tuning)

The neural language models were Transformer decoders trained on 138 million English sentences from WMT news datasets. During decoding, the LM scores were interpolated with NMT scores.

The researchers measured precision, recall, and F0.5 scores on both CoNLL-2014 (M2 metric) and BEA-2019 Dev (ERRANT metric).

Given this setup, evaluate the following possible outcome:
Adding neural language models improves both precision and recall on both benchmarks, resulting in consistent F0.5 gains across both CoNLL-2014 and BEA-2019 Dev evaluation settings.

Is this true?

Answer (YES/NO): NO